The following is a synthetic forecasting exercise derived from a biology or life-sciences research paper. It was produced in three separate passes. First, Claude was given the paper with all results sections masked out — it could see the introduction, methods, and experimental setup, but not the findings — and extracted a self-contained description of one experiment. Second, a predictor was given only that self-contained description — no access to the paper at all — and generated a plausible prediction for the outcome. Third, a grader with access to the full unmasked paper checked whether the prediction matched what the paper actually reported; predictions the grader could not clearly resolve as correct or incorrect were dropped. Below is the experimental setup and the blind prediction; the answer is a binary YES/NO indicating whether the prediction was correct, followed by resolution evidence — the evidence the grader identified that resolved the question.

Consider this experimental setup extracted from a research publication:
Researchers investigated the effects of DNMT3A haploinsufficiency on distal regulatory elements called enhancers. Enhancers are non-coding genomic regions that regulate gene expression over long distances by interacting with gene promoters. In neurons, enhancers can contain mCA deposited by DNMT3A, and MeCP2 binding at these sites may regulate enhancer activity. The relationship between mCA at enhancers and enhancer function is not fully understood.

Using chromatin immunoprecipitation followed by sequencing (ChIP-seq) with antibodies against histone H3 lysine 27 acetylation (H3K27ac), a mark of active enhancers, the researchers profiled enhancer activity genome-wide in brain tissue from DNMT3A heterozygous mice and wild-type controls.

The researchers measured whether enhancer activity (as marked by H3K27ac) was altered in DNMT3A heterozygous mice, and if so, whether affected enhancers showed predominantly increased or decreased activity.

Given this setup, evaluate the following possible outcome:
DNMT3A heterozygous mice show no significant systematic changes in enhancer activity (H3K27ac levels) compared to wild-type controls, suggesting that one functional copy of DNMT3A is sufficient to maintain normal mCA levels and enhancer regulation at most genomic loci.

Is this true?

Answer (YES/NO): NO